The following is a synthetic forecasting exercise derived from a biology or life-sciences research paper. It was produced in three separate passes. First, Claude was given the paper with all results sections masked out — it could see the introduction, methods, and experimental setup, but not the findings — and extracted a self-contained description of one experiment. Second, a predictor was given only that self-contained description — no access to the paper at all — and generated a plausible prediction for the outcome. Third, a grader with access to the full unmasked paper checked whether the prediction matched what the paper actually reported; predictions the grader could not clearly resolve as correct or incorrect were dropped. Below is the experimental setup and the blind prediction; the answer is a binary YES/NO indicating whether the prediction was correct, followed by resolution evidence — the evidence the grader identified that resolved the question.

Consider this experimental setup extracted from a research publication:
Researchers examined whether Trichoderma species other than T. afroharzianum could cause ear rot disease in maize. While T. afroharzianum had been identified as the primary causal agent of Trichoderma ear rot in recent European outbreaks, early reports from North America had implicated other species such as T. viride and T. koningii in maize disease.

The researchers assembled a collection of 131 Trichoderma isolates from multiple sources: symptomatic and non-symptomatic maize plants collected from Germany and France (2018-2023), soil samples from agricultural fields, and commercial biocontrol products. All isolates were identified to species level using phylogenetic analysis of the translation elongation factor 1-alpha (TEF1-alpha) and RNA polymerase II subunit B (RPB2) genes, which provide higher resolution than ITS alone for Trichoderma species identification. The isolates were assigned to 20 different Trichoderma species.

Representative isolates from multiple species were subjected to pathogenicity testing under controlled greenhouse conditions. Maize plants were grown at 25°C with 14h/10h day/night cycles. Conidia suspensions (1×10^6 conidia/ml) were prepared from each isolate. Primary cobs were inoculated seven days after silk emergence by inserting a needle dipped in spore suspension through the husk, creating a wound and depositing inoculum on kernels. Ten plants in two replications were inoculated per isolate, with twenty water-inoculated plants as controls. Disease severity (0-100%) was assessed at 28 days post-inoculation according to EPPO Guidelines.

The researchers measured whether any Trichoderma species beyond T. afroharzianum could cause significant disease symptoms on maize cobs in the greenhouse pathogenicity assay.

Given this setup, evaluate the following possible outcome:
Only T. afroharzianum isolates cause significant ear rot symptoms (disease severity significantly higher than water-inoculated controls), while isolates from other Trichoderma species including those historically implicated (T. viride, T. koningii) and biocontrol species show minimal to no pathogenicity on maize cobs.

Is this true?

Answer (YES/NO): NO